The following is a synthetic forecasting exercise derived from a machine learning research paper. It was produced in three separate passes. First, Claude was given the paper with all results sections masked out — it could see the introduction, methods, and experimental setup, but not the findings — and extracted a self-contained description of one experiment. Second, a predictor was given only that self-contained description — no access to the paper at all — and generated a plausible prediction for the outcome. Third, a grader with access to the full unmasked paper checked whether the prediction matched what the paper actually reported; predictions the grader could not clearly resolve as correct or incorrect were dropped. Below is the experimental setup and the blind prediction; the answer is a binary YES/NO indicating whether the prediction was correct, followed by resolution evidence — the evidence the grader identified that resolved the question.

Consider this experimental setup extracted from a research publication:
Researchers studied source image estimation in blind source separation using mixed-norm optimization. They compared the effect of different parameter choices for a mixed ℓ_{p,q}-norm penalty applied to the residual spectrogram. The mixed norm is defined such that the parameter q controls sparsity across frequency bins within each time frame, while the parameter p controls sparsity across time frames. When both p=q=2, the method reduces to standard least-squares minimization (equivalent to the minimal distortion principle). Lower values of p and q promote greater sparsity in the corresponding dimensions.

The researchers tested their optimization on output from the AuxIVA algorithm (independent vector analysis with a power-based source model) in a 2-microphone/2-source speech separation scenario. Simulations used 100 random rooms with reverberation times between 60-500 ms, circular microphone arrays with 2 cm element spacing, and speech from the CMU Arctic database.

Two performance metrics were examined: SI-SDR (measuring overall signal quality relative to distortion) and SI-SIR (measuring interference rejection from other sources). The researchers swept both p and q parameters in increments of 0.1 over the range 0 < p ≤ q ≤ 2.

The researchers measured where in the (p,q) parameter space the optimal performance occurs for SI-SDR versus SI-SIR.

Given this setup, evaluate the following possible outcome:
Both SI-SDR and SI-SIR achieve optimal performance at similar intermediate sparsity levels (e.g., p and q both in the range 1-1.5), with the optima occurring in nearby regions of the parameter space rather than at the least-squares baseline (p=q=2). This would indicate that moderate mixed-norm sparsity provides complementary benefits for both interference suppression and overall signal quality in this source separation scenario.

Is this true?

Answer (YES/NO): NO